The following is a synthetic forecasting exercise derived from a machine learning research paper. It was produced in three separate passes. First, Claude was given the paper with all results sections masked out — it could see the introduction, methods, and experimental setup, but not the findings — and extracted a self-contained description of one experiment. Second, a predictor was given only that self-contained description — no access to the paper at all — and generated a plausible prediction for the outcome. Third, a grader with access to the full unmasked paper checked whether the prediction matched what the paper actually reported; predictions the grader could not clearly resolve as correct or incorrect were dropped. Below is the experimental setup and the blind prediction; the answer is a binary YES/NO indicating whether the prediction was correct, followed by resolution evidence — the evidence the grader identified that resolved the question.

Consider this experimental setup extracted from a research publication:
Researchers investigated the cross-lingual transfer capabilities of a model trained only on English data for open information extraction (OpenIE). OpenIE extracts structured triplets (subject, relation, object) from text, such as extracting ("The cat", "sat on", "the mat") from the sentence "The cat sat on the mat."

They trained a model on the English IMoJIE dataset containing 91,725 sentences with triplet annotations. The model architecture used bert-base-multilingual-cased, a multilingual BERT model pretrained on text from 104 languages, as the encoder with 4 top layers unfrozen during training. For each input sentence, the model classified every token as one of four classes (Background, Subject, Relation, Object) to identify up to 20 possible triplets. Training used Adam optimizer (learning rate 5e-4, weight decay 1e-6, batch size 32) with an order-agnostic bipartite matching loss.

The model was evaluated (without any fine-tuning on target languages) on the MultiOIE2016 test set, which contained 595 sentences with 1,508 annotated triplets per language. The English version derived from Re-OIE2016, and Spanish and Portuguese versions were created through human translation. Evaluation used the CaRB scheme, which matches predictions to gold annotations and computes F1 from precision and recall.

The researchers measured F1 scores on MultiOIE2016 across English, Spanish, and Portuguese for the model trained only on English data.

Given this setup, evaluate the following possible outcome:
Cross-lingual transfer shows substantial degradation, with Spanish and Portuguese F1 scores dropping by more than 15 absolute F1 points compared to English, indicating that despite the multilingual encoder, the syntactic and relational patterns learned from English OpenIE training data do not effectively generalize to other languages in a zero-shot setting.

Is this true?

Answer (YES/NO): NO